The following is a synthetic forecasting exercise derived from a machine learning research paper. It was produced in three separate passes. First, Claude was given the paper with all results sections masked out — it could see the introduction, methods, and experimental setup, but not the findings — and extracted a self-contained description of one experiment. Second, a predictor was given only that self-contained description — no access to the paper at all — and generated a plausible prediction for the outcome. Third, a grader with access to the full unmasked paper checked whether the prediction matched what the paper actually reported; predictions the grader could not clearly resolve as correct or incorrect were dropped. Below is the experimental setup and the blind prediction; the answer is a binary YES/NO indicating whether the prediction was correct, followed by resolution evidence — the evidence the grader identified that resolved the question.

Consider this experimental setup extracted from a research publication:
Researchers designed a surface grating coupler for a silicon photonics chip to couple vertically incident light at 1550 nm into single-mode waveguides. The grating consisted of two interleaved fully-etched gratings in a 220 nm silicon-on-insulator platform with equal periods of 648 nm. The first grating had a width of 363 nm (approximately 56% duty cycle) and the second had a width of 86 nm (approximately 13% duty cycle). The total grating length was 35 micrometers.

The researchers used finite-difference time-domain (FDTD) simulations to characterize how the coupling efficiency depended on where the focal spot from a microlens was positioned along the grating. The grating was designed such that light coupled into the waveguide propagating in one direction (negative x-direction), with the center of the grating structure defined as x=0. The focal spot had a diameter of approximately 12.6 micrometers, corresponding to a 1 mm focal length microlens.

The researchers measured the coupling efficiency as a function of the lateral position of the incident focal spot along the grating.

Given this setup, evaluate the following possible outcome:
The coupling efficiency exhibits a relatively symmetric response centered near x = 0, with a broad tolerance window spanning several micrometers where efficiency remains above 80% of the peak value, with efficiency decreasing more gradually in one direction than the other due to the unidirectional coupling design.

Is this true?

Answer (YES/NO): NO